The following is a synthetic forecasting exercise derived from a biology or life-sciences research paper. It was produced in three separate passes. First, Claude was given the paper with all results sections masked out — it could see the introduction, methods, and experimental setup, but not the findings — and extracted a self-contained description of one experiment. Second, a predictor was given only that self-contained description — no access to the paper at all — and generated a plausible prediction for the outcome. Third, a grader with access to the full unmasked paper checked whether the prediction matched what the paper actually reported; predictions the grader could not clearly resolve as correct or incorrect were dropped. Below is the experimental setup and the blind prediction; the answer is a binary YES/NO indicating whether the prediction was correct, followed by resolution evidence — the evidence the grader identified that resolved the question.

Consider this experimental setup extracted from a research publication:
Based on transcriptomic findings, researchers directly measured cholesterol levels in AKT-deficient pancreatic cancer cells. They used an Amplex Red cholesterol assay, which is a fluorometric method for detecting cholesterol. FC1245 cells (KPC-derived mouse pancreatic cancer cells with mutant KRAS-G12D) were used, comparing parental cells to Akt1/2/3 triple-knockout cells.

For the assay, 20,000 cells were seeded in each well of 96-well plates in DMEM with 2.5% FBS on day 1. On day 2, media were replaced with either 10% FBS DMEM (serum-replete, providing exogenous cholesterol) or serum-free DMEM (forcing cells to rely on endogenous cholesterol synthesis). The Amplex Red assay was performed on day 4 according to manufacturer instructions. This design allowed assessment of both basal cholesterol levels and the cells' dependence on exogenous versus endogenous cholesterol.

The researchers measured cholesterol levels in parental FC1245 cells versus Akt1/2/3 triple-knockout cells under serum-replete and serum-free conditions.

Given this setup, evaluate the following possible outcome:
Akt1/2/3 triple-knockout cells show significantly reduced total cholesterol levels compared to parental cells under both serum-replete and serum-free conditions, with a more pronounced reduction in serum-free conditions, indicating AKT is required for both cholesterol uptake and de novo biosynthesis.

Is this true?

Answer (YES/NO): NO